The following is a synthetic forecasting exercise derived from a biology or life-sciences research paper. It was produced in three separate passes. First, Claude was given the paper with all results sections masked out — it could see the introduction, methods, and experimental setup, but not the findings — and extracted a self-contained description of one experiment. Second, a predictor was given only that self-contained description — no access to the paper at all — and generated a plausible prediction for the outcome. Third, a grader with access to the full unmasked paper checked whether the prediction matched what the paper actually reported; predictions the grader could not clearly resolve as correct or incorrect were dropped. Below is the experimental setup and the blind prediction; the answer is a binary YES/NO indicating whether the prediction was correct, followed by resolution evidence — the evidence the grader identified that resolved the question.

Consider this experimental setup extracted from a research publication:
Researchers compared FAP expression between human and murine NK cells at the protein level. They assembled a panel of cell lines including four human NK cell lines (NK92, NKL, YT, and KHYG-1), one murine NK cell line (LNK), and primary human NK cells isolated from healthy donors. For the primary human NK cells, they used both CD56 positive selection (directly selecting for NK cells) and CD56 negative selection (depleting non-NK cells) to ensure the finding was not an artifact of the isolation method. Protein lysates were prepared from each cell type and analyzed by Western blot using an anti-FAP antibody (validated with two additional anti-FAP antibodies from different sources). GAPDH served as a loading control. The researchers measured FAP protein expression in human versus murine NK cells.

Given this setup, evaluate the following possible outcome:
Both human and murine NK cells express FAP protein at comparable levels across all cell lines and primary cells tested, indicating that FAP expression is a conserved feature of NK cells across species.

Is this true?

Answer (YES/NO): NO